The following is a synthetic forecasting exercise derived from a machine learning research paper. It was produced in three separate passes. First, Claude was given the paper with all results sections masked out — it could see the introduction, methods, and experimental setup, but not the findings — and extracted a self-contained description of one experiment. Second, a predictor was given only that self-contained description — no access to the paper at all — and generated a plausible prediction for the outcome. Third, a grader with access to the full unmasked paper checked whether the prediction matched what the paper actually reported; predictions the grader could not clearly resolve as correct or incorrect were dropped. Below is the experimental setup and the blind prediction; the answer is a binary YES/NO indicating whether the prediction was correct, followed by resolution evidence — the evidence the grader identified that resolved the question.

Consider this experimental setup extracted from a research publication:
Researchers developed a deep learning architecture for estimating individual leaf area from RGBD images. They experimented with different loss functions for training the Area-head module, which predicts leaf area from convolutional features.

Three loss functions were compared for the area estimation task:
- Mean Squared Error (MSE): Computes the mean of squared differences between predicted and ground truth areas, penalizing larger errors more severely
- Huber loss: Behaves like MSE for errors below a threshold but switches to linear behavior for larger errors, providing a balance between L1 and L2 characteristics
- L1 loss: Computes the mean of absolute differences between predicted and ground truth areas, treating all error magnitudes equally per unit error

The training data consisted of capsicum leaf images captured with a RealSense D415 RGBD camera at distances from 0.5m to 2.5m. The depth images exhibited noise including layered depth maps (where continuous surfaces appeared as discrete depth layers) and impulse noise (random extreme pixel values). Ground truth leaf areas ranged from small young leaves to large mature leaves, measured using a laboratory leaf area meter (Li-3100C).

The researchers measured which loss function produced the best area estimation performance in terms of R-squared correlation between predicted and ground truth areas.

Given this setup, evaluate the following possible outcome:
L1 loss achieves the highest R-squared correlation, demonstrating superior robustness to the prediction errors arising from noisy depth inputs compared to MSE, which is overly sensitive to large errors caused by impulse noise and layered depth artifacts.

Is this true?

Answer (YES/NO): YES